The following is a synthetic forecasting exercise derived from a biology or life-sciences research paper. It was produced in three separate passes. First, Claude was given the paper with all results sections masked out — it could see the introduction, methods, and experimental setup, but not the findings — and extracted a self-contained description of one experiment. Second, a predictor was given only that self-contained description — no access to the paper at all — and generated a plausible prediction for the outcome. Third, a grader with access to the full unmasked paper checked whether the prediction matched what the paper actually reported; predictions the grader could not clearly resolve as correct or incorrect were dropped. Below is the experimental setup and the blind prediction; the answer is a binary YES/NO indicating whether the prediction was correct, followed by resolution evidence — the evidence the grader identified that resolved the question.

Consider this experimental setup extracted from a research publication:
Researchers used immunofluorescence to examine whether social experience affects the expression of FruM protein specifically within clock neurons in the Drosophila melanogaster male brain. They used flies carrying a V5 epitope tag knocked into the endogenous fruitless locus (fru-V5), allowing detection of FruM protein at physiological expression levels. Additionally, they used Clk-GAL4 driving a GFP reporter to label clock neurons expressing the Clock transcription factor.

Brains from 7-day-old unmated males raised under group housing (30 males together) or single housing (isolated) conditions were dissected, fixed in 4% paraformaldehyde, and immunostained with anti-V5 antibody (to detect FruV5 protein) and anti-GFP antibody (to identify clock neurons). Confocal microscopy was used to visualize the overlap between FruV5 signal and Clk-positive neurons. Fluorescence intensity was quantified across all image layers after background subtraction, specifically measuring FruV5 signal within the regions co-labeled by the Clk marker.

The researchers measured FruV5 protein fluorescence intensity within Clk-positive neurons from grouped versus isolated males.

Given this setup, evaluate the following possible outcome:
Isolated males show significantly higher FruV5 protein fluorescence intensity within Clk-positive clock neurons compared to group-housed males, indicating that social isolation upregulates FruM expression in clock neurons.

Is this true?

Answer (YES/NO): YES